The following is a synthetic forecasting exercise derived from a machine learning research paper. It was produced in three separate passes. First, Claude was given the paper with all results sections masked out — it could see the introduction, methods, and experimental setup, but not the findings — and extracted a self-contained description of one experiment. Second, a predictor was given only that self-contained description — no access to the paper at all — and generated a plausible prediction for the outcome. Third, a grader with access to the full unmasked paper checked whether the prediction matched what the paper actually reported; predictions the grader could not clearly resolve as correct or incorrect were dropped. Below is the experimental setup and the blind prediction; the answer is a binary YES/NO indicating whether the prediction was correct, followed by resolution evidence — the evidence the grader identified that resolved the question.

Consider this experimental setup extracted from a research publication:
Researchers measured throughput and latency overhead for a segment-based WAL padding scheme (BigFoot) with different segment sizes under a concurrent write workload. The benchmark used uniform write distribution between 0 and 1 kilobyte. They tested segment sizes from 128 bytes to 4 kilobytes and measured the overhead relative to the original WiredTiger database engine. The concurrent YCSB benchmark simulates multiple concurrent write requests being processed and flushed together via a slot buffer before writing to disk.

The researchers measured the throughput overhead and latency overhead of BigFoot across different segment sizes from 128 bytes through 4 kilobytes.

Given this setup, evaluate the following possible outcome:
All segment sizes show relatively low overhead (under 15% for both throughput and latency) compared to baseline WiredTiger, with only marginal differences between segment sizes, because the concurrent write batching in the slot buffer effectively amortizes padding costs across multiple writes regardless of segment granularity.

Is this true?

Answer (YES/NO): NO